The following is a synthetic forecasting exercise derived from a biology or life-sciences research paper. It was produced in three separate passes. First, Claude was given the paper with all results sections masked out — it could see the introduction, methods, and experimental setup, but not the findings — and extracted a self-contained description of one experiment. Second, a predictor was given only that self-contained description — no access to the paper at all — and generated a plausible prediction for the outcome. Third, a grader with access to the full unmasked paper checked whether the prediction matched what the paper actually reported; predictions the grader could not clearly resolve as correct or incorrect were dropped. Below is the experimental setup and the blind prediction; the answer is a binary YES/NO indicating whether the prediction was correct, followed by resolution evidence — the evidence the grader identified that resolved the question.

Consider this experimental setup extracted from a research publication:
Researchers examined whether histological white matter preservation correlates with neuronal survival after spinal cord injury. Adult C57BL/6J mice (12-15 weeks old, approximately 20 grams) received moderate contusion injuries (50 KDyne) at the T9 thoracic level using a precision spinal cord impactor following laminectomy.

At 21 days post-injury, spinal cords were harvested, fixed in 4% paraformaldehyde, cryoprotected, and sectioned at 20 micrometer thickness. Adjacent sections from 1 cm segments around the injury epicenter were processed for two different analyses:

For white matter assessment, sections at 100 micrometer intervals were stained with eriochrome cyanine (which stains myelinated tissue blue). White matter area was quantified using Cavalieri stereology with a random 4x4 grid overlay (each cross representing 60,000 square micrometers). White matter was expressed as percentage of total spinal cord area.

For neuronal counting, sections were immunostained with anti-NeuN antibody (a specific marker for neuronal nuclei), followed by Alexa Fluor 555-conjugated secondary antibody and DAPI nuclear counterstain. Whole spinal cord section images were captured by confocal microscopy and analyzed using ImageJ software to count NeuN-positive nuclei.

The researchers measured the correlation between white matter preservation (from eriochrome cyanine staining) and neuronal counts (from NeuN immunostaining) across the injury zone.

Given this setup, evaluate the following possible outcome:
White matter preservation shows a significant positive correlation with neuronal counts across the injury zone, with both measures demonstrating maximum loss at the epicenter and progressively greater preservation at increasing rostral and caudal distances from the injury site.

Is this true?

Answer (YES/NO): NO